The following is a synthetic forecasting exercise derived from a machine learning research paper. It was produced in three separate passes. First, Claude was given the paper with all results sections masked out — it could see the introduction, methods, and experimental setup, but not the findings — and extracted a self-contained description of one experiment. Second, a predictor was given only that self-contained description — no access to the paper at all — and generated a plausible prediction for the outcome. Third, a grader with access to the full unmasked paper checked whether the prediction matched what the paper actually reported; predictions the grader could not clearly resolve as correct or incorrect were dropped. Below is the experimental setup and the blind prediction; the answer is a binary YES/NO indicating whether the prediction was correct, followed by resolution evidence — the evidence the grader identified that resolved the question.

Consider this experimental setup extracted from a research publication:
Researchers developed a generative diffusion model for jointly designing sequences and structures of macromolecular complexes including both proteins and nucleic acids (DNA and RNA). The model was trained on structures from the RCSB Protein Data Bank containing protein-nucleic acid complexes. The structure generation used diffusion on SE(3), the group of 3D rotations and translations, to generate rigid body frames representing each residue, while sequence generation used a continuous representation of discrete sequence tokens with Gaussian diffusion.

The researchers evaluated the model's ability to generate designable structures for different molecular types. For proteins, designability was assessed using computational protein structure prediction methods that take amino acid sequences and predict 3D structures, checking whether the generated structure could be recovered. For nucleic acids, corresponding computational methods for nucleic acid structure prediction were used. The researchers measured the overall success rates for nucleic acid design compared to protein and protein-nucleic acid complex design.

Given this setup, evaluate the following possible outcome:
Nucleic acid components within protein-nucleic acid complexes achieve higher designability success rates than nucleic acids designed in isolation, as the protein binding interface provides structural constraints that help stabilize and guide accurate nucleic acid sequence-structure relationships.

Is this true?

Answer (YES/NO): NO